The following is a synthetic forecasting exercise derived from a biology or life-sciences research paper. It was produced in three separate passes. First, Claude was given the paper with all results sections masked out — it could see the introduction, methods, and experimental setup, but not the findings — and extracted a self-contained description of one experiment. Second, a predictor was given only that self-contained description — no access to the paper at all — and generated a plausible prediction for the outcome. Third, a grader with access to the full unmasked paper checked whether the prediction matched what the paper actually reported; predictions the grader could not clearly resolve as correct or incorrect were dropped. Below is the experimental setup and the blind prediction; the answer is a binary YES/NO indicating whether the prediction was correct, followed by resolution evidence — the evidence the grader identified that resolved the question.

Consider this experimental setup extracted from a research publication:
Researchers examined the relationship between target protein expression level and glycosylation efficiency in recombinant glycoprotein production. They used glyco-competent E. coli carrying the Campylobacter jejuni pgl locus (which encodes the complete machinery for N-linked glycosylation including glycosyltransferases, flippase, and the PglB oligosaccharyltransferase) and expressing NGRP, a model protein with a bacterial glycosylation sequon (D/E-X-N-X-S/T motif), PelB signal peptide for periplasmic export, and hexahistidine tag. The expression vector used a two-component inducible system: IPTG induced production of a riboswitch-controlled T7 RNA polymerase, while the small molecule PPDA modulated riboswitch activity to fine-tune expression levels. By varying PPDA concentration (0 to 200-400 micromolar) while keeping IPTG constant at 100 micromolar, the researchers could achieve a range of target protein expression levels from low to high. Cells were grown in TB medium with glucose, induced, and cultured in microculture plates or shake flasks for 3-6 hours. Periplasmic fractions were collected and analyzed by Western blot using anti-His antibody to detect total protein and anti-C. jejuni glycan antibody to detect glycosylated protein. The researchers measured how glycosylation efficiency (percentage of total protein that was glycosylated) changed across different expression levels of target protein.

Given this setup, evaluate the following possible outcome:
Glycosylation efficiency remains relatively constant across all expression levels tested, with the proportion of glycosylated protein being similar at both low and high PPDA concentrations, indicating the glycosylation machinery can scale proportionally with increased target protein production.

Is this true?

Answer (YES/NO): YES